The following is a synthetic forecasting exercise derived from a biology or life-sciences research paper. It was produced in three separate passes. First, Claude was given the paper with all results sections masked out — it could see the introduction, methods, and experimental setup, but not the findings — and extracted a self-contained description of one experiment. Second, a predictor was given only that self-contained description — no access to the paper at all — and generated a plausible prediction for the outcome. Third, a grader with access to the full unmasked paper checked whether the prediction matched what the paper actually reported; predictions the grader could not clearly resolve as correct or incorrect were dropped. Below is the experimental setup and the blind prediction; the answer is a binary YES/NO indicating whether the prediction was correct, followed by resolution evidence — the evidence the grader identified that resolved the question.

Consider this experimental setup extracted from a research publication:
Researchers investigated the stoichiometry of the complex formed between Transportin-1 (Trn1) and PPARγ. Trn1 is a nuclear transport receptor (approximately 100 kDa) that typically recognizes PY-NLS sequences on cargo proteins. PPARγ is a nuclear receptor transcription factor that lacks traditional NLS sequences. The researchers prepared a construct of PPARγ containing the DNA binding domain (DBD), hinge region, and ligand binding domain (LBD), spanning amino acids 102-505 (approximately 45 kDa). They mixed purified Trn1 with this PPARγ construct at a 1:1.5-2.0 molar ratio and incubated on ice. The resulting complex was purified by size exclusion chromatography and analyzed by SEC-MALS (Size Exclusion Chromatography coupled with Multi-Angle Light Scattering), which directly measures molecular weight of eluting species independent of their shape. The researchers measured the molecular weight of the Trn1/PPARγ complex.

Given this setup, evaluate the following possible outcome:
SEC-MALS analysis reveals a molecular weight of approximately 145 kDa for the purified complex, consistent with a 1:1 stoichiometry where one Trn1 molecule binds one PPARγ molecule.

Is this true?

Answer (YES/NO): YES